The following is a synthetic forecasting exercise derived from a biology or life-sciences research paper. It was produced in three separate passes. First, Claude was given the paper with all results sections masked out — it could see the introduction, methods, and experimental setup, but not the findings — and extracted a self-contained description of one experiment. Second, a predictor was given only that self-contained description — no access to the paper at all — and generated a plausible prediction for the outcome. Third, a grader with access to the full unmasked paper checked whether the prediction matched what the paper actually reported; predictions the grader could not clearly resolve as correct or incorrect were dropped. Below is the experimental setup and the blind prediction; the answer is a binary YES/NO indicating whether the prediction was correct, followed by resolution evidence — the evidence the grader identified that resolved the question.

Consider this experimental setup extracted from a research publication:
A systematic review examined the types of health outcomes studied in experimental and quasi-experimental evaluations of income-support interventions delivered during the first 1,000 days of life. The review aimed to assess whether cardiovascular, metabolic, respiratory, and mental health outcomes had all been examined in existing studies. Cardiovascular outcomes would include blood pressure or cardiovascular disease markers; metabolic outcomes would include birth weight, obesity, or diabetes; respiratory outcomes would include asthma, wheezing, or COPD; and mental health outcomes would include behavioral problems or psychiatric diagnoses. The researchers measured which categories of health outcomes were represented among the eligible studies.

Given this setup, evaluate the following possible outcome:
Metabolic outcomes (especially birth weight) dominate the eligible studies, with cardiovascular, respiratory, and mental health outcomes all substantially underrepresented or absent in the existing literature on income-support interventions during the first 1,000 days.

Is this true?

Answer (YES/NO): NO